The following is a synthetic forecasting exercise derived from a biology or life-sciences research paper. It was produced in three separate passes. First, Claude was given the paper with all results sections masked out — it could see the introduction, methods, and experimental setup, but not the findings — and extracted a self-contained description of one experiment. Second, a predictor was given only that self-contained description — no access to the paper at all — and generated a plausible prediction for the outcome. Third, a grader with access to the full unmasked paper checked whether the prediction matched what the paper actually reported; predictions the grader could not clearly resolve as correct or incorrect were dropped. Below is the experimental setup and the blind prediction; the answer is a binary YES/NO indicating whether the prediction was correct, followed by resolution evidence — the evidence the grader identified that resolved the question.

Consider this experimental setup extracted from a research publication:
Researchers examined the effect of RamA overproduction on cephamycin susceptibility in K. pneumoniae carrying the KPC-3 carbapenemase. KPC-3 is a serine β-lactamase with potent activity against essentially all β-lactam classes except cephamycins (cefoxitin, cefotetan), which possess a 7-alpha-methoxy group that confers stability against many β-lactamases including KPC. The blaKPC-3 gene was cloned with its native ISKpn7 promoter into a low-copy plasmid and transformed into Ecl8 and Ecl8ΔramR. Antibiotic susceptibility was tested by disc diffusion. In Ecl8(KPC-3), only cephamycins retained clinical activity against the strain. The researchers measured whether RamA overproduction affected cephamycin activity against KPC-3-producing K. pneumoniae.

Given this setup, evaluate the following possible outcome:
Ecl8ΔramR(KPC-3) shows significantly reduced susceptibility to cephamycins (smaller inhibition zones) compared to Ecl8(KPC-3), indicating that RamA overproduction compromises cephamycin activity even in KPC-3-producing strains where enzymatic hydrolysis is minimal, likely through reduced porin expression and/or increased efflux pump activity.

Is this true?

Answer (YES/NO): YES